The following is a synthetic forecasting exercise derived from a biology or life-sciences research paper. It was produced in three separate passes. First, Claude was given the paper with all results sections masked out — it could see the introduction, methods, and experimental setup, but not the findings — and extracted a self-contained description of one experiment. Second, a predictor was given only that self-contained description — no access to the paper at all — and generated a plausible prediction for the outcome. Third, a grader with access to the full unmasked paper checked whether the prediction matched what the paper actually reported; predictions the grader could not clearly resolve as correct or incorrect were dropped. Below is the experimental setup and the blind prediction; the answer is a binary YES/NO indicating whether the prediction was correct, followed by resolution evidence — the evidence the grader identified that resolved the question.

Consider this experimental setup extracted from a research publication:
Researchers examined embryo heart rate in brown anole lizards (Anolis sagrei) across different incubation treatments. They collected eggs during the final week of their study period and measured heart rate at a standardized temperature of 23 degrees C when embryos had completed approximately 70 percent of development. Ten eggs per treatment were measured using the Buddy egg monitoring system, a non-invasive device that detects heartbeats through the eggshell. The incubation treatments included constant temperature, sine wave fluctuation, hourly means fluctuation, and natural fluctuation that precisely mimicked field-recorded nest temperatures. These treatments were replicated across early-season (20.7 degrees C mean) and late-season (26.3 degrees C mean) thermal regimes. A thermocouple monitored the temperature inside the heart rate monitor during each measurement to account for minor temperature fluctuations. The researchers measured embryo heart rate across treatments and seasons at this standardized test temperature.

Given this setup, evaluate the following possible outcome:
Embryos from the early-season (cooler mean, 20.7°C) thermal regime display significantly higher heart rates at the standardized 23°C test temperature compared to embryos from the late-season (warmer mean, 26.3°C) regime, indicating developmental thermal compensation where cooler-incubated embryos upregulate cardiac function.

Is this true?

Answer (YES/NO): NO